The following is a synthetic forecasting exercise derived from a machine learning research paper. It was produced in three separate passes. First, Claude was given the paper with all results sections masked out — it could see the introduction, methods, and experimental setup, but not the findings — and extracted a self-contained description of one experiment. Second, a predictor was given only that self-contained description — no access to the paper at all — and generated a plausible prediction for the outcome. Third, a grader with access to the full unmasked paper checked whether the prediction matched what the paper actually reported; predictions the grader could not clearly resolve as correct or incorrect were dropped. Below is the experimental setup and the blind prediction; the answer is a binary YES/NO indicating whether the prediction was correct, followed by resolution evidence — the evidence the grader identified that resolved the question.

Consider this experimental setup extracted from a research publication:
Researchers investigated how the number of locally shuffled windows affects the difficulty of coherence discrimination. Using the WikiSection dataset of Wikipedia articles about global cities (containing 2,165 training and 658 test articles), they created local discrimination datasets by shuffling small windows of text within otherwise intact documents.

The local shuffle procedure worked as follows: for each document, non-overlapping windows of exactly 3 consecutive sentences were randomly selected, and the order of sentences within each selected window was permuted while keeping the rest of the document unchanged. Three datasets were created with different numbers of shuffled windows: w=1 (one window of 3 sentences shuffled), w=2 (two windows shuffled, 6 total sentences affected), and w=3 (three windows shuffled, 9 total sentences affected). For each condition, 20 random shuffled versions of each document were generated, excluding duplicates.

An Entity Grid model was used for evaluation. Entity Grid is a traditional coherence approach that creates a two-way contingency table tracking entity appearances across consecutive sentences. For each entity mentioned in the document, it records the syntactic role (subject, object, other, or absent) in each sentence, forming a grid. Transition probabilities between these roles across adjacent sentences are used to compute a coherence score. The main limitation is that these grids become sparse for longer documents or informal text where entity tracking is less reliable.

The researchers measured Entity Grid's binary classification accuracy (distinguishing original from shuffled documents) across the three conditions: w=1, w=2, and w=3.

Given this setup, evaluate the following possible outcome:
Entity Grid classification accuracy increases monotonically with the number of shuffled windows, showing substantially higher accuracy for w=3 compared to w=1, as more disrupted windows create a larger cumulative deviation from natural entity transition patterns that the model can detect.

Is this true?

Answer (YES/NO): YES